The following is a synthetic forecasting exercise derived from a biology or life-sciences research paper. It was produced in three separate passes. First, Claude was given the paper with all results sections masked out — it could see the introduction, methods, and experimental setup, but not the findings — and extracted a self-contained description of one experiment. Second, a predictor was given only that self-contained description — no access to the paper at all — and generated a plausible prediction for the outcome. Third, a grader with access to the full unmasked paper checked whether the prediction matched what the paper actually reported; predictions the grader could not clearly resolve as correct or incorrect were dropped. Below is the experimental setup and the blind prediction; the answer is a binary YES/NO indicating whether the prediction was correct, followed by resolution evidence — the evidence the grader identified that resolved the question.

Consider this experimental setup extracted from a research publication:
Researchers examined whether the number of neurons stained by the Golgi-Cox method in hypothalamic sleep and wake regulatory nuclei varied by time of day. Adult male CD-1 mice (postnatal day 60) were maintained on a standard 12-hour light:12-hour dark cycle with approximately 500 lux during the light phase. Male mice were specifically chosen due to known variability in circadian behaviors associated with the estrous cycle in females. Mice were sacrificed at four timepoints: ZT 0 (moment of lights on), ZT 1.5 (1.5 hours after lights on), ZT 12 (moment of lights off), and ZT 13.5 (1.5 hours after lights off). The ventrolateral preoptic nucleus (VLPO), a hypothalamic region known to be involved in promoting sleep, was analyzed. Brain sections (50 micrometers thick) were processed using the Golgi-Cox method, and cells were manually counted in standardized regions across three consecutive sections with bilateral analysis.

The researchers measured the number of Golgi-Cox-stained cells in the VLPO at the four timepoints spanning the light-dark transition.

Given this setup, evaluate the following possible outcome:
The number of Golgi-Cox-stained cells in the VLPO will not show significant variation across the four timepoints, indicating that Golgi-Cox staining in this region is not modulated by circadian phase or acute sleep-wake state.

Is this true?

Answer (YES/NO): NO